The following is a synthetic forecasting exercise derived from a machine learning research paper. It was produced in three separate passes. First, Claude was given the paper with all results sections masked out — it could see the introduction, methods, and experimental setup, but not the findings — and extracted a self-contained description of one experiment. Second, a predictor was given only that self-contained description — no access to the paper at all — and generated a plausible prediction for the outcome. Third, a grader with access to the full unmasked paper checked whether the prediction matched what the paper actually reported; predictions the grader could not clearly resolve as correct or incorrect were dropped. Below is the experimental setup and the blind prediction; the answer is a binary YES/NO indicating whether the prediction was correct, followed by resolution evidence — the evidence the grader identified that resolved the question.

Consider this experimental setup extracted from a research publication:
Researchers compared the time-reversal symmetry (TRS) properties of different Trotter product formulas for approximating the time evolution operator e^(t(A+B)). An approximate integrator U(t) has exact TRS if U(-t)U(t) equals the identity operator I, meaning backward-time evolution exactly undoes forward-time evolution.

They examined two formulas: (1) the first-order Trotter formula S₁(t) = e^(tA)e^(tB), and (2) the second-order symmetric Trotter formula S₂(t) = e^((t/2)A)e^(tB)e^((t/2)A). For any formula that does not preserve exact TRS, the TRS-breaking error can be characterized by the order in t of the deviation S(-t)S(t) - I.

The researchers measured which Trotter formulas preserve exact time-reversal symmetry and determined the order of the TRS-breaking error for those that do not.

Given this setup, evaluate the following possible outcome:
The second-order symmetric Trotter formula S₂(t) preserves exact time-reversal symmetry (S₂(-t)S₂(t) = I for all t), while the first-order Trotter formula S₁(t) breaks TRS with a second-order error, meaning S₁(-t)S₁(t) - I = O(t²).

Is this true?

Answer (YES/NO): YES